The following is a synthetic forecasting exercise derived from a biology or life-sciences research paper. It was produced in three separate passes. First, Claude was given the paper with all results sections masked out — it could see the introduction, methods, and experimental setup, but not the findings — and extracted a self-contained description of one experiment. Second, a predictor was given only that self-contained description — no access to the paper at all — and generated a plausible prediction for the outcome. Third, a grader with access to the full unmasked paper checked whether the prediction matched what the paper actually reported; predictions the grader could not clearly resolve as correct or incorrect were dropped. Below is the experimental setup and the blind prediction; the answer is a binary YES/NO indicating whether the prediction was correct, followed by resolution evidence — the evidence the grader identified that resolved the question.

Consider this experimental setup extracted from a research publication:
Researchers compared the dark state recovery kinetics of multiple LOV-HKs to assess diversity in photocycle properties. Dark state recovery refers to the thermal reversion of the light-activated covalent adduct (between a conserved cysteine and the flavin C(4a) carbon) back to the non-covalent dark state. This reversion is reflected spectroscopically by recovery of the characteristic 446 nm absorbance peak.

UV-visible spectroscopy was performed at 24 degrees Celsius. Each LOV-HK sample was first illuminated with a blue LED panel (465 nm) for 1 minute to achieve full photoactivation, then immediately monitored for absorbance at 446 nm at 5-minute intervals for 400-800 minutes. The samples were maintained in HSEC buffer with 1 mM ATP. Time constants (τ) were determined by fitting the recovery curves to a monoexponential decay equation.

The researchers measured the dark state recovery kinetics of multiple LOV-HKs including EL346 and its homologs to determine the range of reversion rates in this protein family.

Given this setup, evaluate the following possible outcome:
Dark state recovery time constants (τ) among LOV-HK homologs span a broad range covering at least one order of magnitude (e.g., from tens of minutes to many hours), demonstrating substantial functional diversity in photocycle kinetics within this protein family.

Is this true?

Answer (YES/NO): NO